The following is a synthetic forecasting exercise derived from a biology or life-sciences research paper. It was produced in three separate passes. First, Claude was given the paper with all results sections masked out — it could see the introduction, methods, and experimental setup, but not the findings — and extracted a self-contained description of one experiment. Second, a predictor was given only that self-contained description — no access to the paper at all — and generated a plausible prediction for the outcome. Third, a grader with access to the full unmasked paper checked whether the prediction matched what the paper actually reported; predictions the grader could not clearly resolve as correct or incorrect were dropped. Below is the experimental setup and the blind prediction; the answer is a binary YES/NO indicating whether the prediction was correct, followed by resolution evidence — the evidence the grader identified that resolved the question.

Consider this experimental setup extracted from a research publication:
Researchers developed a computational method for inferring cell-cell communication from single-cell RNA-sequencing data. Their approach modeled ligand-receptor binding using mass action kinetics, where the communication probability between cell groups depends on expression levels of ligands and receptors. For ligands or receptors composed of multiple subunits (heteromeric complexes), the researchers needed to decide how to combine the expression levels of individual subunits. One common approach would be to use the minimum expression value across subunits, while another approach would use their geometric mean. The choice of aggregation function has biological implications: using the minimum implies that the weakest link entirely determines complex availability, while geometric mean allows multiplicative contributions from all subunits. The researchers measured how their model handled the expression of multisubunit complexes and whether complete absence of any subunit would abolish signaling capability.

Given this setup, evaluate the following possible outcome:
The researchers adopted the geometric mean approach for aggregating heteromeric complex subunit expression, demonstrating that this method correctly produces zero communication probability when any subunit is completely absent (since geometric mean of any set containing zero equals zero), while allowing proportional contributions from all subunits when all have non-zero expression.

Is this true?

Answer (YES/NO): YES